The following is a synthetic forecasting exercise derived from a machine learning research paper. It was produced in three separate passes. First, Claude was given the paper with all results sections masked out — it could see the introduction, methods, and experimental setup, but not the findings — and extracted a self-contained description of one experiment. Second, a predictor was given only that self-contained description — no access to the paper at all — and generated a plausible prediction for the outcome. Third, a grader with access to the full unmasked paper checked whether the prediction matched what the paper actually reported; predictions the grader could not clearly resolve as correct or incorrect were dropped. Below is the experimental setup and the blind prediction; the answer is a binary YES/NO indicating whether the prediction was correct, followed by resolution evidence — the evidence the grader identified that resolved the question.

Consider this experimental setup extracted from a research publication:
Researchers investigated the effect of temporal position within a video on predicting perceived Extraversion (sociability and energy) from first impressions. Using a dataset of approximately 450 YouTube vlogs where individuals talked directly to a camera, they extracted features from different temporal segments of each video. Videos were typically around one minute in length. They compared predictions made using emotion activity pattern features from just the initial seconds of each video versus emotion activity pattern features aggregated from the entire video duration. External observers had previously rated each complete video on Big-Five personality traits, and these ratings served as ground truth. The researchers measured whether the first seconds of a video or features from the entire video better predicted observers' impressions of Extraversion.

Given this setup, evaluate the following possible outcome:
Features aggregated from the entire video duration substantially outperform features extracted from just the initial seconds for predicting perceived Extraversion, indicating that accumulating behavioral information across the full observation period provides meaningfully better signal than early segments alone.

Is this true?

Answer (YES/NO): NO